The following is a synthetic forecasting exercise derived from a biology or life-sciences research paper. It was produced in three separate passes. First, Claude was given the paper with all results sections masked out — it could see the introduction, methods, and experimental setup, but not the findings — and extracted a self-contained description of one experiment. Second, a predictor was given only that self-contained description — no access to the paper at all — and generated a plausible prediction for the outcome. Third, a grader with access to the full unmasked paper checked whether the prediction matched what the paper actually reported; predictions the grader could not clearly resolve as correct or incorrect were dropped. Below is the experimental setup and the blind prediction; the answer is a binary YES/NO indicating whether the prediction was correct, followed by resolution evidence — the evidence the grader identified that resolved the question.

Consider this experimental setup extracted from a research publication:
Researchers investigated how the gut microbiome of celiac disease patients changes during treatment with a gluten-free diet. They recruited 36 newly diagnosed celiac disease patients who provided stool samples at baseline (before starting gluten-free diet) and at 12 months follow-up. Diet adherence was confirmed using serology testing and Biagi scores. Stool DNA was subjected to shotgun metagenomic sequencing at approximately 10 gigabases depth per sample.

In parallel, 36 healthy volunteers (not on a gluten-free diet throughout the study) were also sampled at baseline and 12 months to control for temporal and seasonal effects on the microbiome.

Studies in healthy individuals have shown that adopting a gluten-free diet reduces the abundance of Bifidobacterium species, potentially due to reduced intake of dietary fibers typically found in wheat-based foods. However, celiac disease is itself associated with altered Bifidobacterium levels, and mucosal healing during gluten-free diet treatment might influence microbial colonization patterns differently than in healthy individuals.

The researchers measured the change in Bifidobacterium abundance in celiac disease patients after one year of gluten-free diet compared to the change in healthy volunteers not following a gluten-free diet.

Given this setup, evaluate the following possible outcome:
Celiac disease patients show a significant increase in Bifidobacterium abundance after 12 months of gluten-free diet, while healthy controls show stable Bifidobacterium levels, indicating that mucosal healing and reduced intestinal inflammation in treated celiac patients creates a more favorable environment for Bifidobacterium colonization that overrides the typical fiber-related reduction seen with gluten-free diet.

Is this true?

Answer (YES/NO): NO